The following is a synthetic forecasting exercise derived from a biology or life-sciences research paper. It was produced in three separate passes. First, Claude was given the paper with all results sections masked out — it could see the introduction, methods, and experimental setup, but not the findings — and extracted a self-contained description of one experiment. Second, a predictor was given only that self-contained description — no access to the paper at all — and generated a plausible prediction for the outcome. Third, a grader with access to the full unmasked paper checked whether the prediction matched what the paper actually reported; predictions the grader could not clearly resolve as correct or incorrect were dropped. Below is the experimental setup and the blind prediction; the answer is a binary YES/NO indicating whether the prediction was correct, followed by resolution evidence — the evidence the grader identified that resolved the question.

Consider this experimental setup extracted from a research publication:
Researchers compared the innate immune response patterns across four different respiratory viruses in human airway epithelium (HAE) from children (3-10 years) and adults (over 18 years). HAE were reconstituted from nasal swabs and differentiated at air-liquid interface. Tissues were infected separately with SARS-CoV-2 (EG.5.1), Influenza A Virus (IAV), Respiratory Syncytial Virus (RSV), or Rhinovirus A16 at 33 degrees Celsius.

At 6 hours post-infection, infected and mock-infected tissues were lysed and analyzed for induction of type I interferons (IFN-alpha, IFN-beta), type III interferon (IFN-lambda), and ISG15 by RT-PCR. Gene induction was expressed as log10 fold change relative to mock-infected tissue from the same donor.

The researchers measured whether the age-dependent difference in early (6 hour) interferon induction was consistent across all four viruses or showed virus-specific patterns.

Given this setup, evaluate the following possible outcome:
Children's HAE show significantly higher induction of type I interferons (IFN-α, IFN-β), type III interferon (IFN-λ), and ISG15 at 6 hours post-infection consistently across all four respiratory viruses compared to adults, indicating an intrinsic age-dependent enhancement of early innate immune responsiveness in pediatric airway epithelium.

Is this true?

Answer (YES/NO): NO